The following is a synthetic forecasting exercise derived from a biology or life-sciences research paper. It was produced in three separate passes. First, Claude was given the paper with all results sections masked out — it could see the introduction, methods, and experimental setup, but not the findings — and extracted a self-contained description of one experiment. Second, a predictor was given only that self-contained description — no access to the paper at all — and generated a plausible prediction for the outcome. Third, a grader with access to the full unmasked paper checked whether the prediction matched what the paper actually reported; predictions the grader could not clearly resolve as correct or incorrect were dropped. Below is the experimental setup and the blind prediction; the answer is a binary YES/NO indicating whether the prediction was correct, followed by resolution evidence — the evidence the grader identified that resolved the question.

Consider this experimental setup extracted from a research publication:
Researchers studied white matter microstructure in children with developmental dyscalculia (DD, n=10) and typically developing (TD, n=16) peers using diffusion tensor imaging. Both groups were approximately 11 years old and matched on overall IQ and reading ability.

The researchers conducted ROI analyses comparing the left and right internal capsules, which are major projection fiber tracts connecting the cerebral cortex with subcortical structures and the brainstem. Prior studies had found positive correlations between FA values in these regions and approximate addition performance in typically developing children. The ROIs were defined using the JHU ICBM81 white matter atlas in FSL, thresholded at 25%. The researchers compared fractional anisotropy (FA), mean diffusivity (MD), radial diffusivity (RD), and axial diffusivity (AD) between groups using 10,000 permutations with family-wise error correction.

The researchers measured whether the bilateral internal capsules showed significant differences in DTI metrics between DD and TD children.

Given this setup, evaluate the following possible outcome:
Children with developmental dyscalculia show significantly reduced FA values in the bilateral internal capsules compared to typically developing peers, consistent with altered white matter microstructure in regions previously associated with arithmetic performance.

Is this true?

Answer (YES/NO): NO